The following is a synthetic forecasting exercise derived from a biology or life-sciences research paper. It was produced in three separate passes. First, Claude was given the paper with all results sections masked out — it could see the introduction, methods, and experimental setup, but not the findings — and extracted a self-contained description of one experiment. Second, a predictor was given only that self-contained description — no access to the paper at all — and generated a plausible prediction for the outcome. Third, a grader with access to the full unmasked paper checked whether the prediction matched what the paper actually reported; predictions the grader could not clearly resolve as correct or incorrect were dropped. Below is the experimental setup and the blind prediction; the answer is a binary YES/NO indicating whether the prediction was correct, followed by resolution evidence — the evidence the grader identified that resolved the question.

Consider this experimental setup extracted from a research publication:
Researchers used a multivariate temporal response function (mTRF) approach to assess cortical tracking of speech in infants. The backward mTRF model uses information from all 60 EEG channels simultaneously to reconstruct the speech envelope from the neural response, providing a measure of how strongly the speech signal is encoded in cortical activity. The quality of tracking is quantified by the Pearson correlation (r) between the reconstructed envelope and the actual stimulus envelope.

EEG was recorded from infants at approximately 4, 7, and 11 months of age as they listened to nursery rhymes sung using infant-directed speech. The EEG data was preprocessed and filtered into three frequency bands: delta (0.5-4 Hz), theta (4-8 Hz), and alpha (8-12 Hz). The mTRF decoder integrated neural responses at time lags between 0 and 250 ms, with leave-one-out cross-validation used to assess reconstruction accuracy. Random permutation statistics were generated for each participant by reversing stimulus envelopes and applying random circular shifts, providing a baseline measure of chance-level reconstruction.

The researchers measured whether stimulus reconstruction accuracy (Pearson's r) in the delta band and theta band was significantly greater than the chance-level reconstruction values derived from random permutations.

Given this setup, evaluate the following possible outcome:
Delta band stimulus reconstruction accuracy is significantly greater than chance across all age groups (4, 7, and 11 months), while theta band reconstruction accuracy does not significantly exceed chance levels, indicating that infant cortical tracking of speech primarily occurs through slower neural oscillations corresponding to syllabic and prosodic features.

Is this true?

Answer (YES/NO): NO